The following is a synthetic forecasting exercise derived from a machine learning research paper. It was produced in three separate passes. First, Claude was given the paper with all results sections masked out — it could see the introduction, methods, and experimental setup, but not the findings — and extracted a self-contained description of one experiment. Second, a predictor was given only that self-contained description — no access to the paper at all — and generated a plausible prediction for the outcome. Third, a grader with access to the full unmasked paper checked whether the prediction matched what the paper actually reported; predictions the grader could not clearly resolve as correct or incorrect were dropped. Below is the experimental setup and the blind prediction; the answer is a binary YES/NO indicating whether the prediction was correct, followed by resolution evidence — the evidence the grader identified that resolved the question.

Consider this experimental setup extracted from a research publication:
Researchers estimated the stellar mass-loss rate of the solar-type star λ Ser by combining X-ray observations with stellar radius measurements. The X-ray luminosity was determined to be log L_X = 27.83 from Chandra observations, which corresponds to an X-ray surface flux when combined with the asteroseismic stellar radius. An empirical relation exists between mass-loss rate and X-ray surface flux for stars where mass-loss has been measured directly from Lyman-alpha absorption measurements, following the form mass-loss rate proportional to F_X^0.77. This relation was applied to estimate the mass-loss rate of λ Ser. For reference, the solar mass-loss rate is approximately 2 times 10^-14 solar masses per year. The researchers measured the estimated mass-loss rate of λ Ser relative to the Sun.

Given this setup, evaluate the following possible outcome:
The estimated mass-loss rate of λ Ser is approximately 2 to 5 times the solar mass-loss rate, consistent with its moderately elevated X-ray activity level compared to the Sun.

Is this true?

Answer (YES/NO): NO